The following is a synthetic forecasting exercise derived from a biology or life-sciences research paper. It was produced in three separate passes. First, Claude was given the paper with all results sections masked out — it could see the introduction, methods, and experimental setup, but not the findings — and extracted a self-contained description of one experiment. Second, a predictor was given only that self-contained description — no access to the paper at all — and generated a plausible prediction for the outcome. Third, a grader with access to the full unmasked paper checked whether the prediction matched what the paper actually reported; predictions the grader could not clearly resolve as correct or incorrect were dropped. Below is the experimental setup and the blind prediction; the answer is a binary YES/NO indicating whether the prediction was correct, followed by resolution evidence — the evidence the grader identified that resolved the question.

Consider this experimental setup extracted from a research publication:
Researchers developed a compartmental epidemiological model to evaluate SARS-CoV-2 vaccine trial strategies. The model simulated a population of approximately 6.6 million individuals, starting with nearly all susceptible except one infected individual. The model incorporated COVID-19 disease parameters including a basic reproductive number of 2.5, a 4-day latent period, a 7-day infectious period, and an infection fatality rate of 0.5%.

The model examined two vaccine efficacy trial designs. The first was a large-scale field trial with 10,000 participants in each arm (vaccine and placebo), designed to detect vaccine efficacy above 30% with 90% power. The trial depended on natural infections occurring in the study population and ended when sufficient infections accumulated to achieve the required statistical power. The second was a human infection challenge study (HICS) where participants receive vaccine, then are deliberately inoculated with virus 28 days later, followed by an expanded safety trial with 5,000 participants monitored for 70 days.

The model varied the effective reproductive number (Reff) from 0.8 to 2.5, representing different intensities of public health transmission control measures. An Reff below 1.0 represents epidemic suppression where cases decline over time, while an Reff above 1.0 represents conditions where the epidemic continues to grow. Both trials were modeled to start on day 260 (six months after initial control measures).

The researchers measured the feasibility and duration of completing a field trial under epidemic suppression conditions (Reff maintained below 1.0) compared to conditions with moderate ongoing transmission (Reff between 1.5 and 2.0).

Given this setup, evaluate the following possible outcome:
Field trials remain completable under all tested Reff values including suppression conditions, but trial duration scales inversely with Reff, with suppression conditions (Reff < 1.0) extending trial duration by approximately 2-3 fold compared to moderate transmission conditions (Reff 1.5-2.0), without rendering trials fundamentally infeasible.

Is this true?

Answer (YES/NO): NO